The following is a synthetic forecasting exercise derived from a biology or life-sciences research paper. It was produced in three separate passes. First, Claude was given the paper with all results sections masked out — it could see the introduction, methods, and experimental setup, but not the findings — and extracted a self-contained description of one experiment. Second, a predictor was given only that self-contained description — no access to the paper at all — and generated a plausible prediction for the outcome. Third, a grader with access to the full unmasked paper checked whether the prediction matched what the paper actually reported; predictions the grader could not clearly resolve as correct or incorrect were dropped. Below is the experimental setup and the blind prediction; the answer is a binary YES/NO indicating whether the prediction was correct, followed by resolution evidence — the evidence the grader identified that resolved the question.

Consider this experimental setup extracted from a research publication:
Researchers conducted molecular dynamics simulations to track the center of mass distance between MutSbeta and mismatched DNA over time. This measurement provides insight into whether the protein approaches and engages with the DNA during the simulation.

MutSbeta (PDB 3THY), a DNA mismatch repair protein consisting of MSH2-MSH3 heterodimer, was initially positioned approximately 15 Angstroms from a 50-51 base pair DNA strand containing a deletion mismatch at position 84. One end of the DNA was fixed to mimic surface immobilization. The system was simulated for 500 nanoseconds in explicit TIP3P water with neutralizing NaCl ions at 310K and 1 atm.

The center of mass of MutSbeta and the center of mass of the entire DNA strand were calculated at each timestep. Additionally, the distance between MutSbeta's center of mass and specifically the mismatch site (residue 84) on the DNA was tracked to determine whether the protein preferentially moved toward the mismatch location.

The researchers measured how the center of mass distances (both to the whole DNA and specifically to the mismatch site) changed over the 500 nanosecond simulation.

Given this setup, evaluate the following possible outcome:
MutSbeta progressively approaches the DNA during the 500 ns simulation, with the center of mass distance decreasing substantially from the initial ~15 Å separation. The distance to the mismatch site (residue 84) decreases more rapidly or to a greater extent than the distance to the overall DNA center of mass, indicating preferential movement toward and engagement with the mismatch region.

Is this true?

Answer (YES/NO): NO